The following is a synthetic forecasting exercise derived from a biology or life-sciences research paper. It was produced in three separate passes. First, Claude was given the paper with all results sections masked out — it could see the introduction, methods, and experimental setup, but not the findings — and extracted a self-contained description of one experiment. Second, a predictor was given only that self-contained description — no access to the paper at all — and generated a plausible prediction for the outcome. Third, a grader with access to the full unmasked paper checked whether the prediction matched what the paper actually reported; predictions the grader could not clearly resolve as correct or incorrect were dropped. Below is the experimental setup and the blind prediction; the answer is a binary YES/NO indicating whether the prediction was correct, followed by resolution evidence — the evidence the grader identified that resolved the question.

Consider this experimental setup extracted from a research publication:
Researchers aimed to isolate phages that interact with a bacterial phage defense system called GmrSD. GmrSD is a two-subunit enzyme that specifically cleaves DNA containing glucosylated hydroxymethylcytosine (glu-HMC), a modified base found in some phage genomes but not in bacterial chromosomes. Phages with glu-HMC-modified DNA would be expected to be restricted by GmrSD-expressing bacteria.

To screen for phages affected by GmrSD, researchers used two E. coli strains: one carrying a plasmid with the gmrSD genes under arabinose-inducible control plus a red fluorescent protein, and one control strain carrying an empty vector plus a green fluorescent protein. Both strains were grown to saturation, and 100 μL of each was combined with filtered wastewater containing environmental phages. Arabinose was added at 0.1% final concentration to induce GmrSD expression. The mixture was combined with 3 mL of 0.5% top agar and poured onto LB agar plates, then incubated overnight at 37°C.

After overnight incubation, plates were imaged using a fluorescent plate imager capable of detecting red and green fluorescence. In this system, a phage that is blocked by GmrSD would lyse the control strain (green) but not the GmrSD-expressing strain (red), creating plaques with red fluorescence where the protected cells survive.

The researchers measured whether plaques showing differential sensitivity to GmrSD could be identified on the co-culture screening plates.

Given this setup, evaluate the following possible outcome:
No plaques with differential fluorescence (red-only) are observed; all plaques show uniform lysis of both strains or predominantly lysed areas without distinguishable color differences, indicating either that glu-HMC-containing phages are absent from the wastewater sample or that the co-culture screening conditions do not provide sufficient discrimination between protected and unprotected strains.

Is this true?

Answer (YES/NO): NO